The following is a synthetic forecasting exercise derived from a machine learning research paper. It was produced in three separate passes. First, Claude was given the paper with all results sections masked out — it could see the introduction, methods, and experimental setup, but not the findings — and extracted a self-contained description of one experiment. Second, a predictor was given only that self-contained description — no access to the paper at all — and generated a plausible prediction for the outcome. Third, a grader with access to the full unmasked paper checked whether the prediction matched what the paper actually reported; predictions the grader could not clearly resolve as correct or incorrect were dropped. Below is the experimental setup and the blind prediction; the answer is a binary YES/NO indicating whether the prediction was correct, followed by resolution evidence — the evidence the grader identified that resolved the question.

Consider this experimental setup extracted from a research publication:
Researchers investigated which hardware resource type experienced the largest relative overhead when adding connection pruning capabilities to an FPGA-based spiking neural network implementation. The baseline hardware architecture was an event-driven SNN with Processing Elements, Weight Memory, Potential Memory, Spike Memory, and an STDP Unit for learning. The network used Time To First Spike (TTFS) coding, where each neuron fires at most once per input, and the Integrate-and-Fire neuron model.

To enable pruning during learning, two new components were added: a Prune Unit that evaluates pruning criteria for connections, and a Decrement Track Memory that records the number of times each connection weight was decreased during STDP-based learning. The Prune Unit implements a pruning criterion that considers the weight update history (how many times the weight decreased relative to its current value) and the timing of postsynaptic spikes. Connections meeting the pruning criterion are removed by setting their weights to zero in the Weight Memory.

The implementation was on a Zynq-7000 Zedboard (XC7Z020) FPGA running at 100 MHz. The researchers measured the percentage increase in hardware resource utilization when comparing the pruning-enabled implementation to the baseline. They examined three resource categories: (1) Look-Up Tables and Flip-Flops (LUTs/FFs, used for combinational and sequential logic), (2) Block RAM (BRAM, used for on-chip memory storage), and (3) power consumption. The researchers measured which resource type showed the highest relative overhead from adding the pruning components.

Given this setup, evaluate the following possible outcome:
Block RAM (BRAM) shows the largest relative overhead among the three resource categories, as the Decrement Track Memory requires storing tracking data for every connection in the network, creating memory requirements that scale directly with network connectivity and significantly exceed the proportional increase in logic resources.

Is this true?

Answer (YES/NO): YES